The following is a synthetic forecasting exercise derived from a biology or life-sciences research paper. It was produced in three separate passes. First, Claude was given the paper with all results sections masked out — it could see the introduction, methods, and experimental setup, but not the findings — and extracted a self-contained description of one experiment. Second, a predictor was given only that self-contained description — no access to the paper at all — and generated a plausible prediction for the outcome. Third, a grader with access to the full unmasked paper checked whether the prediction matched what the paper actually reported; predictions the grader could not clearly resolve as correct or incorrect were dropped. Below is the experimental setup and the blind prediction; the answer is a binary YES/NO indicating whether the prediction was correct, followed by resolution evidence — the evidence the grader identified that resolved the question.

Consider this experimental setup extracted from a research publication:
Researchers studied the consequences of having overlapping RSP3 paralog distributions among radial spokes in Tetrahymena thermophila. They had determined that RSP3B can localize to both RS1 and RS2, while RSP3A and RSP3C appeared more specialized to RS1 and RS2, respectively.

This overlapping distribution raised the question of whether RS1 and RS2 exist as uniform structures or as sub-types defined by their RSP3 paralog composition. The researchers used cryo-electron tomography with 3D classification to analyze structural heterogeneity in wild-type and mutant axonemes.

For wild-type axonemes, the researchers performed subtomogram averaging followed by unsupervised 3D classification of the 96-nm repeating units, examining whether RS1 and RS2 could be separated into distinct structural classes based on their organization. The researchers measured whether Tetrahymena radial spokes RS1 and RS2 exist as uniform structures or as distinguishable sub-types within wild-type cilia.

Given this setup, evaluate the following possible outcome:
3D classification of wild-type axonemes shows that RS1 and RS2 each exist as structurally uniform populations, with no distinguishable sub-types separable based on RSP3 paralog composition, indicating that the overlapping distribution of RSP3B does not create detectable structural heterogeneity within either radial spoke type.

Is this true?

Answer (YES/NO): NO